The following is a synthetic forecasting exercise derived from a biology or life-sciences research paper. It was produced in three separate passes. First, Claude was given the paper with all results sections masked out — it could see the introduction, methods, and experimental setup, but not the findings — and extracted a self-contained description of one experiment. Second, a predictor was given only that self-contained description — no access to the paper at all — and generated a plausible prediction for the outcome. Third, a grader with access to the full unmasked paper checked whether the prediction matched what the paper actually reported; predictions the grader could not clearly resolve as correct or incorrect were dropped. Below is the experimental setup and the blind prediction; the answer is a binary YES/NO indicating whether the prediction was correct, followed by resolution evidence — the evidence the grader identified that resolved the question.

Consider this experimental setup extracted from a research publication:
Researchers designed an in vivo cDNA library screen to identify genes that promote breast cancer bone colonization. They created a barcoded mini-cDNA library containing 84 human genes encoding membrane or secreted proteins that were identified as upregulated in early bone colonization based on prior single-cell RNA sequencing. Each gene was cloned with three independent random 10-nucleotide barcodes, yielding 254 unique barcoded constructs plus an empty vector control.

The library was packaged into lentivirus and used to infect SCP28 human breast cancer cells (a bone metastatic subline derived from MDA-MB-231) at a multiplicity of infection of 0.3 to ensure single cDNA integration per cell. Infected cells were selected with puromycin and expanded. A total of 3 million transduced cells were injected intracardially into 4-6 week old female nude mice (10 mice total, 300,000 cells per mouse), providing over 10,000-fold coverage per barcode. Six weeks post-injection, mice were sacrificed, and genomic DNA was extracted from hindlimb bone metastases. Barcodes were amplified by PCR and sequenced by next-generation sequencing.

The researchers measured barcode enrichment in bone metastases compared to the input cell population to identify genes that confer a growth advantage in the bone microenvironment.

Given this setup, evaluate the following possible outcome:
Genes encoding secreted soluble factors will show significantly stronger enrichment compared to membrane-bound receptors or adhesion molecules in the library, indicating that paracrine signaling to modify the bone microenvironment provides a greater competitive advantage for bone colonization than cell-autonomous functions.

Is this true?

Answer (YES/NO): NO